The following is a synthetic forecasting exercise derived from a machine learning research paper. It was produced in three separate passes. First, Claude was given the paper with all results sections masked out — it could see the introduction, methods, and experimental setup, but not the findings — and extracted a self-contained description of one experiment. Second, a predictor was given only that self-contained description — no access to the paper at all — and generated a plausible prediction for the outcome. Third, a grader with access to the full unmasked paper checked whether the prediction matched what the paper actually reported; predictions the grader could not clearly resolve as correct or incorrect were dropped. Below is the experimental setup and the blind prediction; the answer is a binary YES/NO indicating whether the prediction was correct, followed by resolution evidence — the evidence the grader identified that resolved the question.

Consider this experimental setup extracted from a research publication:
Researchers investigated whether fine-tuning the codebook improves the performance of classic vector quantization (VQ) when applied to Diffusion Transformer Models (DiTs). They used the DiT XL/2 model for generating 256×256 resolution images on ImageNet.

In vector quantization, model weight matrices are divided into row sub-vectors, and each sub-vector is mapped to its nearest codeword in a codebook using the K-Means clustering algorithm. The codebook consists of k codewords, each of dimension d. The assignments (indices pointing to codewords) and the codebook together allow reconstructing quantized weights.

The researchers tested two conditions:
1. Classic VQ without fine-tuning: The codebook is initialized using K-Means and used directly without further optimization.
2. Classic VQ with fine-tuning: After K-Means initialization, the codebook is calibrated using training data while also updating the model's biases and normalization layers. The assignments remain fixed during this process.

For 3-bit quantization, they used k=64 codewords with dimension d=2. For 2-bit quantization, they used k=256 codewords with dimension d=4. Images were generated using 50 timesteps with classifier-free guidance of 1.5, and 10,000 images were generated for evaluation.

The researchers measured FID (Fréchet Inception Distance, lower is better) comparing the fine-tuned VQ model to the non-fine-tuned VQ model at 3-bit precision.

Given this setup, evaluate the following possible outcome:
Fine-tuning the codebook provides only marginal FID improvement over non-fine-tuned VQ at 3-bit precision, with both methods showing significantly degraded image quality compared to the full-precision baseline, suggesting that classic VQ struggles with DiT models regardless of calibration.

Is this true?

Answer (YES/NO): YES